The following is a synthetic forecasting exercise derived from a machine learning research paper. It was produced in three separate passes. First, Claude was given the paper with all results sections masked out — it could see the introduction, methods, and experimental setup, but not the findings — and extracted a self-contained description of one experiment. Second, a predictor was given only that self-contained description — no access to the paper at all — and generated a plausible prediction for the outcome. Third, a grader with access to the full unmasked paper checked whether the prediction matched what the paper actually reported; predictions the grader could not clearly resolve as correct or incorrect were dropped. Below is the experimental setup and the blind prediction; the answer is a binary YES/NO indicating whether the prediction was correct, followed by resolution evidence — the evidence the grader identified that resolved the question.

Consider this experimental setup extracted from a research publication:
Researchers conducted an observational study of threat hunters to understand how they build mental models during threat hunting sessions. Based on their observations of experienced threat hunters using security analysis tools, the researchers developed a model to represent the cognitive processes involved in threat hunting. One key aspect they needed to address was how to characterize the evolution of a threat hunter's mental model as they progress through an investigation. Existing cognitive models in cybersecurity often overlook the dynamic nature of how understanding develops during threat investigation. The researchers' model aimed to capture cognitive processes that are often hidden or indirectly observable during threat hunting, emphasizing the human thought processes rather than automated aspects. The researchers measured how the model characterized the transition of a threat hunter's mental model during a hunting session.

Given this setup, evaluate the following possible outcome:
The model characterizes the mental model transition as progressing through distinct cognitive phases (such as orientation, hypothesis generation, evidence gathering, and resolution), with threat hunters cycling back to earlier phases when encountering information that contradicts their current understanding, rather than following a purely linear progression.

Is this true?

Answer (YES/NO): NO